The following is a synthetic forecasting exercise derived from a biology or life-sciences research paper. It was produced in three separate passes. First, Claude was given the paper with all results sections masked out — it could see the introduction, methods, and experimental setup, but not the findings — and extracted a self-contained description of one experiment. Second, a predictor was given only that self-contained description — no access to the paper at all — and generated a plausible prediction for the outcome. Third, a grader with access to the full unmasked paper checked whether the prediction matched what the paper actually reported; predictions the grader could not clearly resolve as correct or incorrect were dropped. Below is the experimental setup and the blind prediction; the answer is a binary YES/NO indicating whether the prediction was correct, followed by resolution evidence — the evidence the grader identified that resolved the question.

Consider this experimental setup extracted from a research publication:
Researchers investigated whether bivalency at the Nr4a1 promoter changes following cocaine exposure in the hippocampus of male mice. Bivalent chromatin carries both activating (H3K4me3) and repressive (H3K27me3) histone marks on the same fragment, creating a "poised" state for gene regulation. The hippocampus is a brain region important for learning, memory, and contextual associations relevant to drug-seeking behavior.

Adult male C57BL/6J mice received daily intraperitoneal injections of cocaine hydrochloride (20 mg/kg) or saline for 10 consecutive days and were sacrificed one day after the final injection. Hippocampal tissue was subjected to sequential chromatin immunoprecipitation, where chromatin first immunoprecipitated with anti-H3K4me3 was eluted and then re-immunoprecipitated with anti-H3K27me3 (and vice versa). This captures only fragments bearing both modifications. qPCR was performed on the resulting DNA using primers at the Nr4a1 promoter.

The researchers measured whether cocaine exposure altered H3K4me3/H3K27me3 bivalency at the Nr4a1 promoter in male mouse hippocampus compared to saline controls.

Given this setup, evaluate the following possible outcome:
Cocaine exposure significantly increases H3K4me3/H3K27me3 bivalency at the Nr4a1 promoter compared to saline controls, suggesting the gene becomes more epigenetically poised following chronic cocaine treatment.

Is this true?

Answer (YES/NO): NO